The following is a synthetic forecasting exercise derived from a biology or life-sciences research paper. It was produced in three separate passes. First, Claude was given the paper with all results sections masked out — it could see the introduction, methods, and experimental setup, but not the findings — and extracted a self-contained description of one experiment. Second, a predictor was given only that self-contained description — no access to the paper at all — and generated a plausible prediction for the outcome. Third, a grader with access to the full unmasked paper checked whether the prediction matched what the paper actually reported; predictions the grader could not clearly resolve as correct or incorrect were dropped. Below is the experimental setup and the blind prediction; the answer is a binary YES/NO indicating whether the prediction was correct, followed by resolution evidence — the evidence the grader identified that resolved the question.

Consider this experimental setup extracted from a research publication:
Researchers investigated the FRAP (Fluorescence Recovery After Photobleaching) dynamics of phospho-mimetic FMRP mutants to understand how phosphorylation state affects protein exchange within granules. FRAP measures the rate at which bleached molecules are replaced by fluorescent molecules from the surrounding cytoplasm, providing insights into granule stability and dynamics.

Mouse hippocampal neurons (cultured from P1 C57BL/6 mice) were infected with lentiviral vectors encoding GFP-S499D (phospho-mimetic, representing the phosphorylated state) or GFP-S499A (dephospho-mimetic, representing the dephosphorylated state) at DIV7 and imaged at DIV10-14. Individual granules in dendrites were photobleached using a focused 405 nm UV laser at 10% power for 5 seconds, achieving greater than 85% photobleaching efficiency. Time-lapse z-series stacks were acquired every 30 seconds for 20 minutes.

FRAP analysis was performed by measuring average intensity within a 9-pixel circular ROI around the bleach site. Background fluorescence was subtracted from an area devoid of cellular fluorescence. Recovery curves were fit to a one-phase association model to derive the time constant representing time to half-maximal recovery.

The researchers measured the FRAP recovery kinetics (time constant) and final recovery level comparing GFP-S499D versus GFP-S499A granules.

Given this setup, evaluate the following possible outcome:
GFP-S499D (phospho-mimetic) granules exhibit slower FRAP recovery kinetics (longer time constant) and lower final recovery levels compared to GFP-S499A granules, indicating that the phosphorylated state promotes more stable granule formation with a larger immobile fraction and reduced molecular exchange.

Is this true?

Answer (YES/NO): NO